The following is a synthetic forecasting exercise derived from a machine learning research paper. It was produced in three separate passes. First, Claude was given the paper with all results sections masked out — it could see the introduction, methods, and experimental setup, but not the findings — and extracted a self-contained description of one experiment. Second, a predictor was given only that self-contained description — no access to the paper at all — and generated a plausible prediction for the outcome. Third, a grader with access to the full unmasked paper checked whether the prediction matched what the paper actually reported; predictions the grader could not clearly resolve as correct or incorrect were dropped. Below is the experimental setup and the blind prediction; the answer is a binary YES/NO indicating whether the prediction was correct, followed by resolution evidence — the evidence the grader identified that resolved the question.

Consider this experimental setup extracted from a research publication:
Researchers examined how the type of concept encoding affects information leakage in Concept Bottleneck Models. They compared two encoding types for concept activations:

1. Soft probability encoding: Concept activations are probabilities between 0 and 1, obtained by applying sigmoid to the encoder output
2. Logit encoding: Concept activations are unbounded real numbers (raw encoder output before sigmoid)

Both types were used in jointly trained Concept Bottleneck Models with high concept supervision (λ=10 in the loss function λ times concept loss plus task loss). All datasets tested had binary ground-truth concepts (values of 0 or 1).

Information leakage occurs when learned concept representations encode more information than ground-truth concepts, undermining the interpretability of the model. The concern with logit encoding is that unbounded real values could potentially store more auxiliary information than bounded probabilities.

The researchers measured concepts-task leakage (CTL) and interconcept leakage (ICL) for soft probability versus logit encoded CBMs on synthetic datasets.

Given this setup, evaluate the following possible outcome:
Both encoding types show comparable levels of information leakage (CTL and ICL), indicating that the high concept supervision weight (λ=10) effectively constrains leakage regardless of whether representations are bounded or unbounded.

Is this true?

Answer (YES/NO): NO